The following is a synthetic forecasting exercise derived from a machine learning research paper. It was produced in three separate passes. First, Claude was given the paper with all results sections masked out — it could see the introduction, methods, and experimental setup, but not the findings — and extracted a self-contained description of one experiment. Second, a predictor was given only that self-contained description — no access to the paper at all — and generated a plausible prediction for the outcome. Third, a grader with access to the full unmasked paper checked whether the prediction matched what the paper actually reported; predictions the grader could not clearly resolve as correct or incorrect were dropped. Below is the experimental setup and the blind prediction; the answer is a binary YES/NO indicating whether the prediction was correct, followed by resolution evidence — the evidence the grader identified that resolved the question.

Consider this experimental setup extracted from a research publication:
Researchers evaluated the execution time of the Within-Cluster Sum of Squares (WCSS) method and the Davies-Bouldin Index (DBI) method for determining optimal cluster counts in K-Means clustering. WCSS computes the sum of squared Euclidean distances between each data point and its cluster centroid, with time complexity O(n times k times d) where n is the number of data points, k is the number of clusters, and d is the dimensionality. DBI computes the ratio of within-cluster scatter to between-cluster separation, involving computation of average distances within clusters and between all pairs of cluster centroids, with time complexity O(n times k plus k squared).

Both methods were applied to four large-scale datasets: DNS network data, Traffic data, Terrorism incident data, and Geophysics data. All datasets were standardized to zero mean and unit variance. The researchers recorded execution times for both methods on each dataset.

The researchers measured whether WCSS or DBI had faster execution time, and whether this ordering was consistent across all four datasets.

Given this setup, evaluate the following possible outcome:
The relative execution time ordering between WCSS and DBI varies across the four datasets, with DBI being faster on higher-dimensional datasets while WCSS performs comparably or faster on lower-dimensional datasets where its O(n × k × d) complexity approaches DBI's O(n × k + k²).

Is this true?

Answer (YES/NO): NO